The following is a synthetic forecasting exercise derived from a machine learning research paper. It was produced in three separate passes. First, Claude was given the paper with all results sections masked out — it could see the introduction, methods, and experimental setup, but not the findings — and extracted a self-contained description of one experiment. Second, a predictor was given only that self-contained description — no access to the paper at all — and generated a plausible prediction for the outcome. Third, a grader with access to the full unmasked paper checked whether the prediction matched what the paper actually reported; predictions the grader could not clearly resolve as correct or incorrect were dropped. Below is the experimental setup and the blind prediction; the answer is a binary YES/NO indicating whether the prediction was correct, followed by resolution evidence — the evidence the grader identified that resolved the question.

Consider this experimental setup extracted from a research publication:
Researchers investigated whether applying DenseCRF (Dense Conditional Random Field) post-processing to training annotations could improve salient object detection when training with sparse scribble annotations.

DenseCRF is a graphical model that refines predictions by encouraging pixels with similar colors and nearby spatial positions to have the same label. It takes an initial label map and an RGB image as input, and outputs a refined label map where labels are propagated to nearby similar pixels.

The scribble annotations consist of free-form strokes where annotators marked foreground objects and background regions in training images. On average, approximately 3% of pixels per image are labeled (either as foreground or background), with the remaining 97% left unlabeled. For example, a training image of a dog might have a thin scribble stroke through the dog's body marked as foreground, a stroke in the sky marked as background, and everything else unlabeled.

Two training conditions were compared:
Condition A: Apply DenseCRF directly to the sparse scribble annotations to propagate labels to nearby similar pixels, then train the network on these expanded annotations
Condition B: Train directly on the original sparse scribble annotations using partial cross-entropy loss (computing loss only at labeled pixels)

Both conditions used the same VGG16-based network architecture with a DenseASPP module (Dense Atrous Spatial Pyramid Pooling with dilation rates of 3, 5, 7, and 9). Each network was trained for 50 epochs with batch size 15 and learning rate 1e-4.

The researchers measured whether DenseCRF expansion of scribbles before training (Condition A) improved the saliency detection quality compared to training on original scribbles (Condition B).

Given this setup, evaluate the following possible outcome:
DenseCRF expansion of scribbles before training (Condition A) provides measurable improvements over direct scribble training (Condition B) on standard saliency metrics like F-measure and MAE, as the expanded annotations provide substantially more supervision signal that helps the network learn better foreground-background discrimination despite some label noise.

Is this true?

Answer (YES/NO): NO